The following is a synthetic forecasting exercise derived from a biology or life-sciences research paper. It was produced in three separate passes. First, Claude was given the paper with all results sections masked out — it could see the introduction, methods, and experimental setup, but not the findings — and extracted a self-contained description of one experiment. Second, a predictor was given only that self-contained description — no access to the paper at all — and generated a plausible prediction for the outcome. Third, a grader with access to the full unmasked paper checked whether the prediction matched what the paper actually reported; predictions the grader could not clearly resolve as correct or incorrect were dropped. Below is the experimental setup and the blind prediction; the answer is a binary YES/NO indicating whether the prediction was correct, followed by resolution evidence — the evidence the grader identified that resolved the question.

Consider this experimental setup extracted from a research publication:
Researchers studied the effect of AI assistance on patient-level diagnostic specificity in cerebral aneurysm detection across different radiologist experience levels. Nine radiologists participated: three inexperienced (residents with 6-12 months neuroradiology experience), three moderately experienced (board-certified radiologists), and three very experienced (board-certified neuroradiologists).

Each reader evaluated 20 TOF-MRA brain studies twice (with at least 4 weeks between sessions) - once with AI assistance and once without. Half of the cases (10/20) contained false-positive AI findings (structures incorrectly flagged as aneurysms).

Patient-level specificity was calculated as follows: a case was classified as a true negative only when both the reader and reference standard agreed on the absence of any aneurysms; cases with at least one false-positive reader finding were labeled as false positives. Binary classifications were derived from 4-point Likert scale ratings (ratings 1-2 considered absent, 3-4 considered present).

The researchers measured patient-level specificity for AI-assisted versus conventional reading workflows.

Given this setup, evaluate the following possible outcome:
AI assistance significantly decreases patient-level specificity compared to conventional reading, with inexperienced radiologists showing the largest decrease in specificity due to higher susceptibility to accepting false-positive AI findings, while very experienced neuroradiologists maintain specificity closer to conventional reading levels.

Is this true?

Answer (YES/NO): NO